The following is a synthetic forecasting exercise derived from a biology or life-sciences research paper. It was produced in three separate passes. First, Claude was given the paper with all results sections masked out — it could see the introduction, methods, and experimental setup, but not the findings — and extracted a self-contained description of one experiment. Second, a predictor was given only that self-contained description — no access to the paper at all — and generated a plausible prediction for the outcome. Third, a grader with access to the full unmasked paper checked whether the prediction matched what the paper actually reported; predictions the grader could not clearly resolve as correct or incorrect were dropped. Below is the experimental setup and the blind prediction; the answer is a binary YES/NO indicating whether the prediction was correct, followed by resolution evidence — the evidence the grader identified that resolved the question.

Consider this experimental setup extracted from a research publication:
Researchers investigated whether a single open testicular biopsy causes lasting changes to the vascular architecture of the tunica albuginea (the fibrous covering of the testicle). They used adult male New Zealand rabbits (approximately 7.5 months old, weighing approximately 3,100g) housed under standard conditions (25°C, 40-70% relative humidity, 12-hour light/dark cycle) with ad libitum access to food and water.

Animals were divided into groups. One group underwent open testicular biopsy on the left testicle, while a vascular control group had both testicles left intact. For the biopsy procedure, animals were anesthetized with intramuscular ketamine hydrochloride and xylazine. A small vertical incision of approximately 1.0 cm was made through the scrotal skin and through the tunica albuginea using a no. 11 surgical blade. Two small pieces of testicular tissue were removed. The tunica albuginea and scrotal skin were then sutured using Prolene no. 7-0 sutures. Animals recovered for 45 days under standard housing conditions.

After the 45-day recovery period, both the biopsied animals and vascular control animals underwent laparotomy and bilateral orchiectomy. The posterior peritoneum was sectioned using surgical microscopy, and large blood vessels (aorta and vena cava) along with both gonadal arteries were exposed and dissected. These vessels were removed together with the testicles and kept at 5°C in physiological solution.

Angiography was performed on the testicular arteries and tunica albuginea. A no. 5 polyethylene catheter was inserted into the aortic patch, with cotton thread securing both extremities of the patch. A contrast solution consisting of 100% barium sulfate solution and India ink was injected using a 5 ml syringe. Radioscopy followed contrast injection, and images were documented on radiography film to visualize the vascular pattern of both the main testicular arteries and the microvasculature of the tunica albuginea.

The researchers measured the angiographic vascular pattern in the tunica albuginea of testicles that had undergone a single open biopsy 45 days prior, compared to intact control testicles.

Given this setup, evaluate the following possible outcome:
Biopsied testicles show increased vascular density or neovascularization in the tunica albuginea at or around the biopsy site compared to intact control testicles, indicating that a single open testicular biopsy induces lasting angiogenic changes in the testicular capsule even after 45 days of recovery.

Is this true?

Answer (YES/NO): NO